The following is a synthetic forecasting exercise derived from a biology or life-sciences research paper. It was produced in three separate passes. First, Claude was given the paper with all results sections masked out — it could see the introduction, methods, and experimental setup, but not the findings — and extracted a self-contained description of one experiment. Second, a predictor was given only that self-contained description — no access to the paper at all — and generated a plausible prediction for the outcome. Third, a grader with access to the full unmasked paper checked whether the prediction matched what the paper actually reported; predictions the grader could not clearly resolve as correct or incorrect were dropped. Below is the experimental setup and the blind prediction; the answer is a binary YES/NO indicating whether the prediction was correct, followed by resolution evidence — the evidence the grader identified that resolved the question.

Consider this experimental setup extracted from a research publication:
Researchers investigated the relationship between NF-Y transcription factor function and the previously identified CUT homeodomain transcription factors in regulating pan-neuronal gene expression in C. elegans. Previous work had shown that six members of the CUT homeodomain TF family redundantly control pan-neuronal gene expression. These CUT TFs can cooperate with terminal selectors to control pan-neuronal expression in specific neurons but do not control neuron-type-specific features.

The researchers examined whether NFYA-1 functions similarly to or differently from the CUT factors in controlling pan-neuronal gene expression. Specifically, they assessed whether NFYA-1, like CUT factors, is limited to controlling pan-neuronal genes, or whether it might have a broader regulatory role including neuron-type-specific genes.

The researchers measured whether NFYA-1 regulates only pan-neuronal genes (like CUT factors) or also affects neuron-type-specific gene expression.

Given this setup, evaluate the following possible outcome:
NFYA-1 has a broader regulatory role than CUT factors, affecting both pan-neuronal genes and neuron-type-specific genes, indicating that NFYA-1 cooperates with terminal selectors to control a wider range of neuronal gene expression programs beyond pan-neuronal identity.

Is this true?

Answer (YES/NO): YES